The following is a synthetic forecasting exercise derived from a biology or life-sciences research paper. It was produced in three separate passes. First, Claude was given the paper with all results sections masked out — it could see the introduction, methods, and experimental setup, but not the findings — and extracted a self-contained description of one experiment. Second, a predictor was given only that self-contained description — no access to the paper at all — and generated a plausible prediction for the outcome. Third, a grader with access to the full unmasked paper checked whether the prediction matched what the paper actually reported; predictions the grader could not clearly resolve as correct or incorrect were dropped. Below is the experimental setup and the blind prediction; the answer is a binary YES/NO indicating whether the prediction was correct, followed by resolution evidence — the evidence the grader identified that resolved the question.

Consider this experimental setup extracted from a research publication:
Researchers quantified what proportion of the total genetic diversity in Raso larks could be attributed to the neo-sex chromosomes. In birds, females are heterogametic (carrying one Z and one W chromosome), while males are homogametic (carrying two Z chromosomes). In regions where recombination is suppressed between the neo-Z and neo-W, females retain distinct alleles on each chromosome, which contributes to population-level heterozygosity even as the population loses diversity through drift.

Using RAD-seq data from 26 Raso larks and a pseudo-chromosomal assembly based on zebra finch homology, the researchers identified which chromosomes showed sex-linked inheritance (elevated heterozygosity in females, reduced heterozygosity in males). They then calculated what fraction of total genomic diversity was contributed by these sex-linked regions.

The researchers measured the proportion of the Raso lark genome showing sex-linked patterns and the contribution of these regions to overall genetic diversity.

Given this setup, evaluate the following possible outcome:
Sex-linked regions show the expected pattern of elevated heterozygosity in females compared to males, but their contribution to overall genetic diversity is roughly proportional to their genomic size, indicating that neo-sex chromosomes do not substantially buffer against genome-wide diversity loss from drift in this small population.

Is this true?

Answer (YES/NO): NO